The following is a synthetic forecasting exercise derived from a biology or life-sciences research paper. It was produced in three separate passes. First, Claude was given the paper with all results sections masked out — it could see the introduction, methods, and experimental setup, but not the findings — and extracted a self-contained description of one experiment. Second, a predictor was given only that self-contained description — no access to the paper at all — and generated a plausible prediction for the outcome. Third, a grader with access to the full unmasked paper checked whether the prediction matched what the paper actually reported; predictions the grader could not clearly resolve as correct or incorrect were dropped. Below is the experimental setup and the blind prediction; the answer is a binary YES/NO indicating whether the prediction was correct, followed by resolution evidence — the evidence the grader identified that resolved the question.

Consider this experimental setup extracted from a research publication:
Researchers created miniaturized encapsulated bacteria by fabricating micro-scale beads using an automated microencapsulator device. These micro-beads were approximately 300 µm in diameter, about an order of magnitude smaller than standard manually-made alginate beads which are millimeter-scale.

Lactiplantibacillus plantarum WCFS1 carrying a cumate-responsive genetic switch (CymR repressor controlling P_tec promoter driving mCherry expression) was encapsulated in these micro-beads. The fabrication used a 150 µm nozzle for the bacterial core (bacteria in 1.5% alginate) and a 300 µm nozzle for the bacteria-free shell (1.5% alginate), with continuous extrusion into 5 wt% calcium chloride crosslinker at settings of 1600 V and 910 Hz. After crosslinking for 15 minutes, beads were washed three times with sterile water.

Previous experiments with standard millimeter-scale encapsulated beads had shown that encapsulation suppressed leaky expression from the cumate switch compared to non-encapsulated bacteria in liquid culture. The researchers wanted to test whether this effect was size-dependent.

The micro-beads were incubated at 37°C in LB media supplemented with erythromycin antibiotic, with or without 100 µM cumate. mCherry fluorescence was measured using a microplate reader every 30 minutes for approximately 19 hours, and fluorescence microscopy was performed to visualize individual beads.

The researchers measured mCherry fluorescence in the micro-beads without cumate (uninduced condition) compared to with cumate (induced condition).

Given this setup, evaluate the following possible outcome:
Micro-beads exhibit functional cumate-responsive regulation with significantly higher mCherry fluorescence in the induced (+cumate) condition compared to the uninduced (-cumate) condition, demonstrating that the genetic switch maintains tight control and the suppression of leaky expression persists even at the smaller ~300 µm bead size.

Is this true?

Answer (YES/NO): YES